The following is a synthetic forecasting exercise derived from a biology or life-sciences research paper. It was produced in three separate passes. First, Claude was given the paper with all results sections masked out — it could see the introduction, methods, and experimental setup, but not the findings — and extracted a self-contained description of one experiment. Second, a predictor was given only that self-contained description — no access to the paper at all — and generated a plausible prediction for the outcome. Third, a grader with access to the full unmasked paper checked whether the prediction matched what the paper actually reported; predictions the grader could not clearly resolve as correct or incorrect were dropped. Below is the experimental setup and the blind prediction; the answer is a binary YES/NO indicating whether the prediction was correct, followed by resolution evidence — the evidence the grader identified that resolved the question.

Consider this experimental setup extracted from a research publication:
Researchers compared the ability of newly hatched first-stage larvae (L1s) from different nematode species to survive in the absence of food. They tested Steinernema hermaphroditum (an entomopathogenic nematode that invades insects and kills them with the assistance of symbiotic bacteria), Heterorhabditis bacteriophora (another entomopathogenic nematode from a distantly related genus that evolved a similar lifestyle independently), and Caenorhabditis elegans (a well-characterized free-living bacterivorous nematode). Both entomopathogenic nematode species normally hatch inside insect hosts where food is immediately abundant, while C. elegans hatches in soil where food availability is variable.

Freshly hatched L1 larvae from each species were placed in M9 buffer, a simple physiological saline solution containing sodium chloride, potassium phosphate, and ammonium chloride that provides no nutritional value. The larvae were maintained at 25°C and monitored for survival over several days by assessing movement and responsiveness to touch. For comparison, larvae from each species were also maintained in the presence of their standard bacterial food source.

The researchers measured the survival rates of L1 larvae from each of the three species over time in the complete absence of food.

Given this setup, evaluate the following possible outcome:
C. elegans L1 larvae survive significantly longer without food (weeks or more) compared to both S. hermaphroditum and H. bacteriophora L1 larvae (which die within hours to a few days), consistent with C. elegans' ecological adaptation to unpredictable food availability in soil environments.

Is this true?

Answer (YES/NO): NO